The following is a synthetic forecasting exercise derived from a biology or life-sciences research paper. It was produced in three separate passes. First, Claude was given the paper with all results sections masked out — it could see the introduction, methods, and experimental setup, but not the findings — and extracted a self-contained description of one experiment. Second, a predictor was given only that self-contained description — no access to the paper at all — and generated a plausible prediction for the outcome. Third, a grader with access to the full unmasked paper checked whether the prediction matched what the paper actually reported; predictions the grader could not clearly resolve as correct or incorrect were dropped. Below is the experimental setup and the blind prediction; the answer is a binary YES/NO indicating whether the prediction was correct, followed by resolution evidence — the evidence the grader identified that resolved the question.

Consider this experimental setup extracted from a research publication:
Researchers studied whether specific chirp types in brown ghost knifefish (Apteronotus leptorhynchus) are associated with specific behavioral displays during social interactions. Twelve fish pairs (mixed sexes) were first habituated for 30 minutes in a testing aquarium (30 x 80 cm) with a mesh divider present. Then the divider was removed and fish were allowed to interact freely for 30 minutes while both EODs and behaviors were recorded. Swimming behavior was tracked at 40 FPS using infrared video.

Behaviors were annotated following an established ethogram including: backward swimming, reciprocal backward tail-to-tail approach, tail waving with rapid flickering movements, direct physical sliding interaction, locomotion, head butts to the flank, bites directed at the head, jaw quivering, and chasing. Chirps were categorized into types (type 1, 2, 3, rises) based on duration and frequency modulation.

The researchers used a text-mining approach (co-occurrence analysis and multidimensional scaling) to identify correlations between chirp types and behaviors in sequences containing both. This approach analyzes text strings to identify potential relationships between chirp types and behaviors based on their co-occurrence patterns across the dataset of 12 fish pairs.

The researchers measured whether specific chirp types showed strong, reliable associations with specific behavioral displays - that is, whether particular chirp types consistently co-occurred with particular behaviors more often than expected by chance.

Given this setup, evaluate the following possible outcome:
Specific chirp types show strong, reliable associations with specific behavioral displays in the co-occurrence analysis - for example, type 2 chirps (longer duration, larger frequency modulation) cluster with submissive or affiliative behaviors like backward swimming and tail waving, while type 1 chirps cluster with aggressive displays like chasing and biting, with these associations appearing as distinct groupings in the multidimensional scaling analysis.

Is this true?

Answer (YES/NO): NO